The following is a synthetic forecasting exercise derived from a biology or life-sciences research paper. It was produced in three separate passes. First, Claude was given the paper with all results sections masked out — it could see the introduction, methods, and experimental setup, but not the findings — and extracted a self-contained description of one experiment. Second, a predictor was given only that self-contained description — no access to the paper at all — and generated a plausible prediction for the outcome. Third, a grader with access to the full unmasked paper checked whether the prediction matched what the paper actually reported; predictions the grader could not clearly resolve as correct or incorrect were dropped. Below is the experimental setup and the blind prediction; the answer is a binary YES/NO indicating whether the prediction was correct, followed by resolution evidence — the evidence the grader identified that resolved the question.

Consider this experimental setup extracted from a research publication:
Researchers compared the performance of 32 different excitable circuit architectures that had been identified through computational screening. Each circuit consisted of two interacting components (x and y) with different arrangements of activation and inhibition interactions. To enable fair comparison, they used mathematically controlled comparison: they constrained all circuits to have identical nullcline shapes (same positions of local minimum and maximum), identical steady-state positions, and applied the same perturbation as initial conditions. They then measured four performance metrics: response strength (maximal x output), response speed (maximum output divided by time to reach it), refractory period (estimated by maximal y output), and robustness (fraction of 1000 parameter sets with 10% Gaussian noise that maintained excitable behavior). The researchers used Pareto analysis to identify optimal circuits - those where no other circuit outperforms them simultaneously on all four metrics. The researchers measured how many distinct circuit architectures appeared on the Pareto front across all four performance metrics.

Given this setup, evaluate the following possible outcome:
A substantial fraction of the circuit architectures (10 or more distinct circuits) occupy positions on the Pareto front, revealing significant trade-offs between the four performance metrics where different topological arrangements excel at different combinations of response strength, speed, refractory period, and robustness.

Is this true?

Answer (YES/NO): NO